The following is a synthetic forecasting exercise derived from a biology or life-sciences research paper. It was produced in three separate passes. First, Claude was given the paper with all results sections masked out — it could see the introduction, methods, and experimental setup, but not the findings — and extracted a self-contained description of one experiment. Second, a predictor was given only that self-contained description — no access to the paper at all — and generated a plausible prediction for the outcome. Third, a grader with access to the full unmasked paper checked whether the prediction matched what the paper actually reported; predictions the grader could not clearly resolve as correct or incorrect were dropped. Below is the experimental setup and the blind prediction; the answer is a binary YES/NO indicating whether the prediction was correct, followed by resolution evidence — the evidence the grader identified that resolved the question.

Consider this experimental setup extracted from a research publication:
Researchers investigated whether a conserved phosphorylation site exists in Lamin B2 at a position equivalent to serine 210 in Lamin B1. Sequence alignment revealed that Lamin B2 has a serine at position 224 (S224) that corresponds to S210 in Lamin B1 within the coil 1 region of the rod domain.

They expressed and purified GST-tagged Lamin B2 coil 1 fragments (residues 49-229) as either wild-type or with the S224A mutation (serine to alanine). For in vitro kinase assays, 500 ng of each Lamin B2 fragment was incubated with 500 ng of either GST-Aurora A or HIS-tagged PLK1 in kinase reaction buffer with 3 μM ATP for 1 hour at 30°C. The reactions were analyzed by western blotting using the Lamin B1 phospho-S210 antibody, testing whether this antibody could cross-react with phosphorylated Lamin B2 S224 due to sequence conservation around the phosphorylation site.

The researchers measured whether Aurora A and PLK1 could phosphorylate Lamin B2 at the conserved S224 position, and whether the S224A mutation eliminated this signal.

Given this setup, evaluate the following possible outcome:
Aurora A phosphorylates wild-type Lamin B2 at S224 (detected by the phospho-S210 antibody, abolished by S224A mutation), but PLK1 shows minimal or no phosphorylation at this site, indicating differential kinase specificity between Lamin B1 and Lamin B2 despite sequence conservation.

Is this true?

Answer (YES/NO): NO